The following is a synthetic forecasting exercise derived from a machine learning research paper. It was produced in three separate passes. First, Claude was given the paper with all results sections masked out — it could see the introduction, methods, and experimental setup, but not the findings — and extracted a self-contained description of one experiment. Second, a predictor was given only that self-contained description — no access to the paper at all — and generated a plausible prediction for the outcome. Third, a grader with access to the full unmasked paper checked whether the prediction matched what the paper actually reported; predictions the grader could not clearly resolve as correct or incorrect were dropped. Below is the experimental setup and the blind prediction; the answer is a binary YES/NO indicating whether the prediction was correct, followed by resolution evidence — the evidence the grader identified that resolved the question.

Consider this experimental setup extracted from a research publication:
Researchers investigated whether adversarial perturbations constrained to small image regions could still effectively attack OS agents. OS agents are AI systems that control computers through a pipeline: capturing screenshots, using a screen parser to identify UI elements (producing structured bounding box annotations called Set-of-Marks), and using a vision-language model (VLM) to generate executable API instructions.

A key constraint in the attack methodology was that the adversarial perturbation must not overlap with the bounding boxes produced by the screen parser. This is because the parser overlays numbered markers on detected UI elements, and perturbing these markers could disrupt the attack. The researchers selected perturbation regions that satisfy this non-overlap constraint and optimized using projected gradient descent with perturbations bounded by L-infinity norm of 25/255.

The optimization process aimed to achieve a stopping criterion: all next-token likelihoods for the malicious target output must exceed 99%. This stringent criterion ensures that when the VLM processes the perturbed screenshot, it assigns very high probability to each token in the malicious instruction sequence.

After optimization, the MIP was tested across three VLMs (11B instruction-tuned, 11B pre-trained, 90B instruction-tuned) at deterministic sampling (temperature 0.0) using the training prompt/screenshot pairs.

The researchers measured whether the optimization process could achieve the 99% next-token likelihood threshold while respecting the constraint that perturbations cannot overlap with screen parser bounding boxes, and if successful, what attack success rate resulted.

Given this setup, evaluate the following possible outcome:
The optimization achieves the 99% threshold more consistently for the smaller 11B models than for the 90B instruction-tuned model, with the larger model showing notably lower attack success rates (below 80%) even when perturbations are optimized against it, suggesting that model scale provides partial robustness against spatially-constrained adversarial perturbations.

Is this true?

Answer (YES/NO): NO